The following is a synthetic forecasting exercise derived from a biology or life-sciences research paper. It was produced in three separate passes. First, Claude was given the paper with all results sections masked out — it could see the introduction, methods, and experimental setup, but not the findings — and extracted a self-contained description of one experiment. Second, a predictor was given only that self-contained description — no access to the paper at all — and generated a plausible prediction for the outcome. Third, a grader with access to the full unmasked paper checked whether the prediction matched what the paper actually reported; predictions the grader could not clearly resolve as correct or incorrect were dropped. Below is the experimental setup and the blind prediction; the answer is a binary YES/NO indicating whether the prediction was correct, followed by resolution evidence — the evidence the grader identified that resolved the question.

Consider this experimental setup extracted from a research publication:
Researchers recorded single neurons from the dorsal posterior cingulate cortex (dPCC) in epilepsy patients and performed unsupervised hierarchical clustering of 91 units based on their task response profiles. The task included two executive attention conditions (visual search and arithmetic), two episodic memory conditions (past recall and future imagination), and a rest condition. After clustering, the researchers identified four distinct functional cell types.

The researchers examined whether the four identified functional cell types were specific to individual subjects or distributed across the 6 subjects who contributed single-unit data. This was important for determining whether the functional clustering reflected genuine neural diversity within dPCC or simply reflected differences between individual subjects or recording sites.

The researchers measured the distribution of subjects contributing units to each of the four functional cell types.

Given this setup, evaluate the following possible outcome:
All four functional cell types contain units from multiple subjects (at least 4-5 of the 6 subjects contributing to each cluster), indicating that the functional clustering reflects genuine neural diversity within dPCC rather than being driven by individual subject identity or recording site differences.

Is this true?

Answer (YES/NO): YES